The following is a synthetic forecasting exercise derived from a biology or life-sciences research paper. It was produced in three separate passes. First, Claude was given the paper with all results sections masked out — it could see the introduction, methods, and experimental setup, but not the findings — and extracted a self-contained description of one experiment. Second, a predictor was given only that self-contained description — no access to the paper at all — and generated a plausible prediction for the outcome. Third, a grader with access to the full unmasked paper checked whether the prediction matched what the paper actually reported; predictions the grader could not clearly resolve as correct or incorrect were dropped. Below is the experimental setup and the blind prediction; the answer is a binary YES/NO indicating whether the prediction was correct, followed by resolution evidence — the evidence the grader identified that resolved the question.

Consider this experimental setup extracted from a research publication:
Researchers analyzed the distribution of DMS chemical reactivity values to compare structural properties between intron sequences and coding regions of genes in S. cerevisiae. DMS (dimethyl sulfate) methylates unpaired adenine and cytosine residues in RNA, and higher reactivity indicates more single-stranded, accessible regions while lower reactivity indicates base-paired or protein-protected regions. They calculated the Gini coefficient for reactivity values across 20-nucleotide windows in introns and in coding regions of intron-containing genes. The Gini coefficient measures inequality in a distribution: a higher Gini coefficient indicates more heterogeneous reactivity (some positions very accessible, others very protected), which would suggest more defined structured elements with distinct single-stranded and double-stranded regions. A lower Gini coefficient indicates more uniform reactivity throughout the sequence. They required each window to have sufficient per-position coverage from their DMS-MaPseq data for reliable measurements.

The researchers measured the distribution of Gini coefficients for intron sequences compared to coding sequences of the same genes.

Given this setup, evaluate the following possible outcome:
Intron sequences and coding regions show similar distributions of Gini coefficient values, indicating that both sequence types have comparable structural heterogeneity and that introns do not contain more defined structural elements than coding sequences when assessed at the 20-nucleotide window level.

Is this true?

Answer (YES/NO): NO